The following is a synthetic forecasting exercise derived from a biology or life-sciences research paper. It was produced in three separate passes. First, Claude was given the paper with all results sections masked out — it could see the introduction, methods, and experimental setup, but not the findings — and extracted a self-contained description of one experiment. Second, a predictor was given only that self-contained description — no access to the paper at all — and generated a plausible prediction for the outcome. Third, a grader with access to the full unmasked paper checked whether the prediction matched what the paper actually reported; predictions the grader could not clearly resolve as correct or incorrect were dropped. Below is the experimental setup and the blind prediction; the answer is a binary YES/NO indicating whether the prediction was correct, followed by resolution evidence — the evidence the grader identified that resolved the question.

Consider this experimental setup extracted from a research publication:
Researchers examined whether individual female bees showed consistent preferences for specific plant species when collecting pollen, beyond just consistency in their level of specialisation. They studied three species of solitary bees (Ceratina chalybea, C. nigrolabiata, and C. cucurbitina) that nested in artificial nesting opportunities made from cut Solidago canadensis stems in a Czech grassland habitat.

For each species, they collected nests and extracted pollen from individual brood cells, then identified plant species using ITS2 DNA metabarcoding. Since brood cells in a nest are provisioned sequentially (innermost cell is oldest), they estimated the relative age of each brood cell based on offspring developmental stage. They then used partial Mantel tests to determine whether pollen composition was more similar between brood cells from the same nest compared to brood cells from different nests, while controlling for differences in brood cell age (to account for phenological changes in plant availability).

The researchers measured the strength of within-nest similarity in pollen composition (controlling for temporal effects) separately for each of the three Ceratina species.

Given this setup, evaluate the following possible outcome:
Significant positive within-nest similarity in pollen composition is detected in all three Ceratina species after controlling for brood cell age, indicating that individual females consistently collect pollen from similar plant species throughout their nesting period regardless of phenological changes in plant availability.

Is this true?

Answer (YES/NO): NO